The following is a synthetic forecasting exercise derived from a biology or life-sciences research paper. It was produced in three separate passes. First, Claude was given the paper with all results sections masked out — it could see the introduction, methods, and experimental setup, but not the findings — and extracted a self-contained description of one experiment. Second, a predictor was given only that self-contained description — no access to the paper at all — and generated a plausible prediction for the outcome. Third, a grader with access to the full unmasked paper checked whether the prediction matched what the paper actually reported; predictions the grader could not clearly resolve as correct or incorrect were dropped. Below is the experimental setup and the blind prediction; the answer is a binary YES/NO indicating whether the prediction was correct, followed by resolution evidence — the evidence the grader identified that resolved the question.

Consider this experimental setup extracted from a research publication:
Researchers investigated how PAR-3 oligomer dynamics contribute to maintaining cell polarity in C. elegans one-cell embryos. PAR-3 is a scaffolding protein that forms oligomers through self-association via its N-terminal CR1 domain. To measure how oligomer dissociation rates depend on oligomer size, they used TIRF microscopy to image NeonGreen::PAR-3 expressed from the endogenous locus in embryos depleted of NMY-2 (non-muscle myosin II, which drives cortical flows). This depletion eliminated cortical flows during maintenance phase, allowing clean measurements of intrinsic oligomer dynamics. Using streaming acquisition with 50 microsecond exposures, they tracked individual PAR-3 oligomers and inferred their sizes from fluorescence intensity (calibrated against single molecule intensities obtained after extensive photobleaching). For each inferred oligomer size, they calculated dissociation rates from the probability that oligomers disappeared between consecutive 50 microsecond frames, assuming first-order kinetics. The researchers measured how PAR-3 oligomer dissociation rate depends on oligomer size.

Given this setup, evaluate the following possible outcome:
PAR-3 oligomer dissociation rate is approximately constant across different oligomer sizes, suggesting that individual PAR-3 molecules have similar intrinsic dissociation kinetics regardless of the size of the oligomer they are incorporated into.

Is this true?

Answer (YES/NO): NO